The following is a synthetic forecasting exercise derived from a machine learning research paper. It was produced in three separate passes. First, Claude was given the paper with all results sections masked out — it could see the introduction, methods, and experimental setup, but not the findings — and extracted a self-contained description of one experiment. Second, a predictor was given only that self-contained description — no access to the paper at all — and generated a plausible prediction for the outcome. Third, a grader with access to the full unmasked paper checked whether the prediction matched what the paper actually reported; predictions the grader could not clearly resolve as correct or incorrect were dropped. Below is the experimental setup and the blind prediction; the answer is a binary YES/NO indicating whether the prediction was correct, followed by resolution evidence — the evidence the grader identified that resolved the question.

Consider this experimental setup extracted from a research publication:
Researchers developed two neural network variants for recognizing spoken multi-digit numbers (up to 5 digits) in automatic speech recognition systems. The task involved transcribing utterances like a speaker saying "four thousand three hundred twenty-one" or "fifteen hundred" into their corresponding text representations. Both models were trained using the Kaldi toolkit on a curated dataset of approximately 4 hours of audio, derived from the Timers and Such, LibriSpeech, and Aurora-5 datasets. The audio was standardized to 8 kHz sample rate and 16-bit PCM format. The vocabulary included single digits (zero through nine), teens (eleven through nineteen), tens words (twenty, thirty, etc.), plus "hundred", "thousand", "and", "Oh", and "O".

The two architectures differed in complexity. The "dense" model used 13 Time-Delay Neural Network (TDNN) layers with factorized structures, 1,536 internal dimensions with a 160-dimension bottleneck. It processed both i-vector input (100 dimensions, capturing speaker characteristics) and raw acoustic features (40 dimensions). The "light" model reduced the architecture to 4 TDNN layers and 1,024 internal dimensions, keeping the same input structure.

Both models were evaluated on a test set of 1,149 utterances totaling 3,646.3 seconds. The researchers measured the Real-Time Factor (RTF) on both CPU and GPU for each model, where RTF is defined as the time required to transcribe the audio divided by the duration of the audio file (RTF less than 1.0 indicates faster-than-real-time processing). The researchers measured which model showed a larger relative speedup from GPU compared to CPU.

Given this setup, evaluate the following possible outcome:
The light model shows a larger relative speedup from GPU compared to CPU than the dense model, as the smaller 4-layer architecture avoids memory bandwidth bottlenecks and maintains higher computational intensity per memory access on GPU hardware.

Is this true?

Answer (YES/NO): NO